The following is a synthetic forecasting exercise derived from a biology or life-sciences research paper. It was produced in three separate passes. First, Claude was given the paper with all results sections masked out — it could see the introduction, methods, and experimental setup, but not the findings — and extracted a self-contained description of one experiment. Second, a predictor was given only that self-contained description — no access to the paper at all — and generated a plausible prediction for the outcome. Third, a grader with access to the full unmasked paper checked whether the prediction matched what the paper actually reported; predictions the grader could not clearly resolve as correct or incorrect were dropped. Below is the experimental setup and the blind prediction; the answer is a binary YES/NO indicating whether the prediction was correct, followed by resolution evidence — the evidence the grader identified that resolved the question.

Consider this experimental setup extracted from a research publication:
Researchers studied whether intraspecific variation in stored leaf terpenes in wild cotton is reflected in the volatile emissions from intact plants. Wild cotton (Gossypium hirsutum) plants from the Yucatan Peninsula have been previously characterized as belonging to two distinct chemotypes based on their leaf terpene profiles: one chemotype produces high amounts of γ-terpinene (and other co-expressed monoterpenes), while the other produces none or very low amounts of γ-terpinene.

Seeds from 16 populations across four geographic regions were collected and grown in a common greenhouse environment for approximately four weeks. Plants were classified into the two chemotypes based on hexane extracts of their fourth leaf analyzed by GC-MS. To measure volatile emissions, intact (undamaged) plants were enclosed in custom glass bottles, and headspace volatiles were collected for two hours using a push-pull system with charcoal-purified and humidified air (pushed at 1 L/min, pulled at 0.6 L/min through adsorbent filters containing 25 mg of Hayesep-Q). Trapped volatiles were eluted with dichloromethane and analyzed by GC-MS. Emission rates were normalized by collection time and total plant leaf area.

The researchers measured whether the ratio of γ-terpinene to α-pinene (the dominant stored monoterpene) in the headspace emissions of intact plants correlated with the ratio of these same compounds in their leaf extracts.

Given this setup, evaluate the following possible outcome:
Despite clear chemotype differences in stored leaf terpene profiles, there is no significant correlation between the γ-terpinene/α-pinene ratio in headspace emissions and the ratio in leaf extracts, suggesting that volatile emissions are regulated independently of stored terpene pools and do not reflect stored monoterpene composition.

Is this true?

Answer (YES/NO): NO